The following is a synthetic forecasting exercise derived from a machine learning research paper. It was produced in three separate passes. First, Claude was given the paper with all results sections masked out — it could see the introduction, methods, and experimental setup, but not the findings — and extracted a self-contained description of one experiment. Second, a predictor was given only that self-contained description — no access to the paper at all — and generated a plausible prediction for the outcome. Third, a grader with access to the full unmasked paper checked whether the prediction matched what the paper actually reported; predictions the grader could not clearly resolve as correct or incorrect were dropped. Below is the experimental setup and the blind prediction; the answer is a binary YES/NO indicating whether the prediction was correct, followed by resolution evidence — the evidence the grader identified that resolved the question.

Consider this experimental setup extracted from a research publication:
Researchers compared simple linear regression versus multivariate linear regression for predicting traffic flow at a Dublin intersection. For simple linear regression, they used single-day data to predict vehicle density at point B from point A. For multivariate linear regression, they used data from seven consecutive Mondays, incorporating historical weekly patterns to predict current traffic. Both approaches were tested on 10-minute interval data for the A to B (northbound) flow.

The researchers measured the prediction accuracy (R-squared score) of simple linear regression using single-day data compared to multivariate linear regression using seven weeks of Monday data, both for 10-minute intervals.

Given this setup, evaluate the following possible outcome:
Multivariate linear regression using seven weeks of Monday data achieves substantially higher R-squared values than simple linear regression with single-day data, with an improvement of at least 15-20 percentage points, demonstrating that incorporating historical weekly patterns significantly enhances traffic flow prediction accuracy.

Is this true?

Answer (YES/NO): NO